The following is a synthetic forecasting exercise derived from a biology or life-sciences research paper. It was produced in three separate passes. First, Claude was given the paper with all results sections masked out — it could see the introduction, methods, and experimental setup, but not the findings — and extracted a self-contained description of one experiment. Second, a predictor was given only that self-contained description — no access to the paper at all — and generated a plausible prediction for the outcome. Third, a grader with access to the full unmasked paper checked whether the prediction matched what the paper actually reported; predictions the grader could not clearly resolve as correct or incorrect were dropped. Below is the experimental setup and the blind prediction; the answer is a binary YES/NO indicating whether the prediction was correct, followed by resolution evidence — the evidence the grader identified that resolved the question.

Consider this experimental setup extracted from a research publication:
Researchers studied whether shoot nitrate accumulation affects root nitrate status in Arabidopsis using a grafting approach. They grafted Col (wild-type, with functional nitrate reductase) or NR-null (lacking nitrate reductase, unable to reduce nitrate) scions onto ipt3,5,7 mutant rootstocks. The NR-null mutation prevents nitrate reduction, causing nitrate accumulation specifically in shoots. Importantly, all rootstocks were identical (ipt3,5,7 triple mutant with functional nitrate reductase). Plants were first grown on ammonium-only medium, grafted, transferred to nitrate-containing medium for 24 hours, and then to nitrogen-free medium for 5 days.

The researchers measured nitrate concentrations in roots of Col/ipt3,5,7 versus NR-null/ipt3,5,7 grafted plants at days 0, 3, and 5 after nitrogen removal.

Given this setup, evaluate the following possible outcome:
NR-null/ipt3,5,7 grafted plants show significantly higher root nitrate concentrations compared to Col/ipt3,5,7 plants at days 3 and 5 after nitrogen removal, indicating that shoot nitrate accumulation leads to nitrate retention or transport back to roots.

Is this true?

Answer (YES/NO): NO